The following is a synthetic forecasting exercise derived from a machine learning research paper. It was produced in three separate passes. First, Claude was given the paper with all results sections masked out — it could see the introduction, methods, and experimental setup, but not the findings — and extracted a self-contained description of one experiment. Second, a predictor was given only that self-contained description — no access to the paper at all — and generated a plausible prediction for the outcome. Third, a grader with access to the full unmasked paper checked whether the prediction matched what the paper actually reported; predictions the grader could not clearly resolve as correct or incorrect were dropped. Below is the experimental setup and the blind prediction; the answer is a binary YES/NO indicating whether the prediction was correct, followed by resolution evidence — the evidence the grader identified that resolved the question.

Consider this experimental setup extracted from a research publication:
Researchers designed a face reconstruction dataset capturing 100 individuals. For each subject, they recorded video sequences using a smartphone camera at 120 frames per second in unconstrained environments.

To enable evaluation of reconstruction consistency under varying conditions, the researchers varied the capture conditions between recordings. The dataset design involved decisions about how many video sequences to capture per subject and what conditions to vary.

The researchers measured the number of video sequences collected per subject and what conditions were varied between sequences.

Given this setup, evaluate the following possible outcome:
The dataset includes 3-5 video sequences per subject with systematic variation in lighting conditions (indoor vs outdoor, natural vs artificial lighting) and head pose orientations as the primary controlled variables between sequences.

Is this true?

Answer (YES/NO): NO